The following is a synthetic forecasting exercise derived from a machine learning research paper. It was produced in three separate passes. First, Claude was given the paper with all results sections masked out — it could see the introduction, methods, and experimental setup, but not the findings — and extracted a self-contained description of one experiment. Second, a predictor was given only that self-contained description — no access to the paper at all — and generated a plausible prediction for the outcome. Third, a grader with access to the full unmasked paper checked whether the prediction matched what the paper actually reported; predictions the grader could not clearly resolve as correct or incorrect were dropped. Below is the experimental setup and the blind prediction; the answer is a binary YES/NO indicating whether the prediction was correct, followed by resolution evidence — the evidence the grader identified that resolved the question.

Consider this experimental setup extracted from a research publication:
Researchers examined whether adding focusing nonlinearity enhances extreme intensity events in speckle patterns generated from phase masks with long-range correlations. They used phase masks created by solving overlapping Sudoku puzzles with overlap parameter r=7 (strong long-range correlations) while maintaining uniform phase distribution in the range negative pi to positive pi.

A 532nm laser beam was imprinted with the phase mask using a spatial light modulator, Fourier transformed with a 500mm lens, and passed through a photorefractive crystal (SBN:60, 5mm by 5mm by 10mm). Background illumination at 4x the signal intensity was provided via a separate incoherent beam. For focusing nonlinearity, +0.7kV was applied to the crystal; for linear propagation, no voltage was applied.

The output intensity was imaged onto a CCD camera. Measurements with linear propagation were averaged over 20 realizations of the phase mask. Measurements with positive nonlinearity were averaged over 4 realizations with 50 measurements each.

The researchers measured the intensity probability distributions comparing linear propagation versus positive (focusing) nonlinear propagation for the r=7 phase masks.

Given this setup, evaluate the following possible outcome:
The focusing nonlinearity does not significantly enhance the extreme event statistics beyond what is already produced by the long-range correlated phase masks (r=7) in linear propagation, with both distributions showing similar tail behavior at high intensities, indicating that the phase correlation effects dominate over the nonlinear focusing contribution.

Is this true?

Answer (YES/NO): NO